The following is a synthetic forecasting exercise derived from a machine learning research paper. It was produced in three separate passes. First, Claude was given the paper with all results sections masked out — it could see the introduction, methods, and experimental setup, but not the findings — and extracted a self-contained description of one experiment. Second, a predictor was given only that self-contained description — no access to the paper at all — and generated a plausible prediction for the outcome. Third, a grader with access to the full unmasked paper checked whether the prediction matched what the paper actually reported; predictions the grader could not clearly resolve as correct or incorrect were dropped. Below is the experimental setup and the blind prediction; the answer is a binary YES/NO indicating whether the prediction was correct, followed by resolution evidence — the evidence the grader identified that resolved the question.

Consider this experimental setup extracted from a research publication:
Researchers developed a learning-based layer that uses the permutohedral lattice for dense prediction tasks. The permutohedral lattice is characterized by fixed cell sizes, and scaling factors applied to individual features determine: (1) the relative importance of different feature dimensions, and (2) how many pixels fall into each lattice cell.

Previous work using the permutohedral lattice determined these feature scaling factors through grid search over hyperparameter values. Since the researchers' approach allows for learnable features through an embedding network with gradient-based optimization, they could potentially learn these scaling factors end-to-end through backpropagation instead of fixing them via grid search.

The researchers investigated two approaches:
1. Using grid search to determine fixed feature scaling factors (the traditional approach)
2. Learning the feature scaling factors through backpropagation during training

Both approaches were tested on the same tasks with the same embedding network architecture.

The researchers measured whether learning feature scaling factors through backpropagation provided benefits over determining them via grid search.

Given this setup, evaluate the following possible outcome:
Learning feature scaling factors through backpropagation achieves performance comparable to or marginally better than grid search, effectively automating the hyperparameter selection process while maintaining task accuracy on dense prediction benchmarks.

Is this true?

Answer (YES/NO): NO